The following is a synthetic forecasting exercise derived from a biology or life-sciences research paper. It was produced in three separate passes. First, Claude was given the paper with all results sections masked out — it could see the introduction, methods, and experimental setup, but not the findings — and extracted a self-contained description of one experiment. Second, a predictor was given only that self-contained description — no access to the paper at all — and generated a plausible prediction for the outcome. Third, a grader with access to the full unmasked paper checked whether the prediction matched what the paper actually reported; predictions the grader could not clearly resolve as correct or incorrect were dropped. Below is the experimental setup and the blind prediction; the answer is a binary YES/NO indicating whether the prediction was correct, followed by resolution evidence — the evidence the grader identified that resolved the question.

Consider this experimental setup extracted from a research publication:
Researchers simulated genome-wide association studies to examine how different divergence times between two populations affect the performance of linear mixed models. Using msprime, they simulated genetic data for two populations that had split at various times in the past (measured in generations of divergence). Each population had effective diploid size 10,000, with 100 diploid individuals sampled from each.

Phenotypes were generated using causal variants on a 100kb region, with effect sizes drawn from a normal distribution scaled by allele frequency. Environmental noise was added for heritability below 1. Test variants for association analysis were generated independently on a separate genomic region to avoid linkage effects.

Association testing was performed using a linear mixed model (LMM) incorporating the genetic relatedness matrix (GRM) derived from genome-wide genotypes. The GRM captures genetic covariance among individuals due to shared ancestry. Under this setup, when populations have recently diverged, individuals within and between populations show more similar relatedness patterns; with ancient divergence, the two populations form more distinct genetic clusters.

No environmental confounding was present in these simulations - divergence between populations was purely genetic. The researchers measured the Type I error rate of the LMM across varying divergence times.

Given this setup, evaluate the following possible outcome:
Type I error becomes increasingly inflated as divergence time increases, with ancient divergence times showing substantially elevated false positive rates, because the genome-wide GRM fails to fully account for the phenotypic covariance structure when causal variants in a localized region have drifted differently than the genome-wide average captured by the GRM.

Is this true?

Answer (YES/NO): NO